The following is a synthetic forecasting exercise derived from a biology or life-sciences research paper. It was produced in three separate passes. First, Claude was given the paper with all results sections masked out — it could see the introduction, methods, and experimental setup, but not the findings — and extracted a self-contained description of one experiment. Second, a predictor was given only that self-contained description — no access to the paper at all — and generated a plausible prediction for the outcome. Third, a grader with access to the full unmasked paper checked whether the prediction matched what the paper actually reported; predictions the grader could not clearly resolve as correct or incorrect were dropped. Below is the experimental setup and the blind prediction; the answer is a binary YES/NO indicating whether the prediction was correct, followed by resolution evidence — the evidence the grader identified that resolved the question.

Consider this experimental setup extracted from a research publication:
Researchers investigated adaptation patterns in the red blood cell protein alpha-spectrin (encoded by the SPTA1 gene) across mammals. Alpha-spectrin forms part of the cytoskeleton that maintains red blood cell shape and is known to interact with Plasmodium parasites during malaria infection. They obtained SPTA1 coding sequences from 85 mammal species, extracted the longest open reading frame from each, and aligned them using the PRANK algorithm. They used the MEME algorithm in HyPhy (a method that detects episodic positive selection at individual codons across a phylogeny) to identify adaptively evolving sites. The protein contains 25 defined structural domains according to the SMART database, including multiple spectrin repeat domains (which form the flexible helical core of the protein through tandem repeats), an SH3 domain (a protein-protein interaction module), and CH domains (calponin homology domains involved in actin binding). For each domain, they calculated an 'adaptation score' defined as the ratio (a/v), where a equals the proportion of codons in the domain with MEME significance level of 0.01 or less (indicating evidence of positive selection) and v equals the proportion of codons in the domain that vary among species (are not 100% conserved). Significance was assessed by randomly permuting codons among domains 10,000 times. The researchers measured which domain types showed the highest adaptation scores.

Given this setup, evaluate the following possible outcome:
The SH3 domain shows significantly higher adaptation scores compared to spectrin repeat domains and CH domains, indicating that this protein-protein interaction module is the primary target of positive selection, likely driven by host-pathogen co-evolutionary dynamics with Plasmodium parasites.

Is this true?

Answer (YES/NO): NO